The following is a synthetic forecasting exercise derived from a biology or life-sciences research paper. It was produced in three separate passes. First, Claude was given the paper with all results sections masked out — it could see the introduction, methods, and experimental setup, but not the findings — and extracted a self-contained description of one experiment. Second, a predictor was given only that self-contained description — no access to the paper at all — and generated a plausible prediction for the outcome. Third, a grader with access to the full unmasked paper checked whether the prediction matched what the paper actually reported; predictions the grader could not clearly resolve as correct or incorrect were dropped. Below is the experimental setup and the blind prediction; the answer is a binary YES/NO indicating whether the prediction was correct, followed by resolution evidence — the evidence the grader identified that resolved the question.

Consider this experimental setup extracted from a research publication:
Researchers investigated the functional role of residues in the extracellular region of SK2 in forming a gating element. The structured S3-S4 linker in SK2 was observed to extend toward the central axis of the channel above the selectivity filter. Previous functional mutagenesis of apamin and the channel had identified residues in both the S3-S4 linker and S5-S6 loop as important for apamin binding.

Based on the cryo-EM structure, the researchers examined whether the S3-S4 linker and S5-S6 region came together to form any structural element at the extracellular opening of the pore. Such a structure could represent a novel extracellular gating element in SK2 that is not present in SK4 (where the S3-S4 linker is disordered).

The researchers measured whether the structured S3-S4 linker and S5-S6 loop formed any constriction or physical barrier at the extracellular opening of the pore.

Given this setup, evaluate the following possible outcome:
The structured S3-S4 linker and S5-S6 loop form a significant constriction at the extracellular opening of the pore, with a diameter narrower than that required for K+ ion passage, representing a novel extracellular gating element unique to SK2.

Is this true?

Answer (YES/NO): YES